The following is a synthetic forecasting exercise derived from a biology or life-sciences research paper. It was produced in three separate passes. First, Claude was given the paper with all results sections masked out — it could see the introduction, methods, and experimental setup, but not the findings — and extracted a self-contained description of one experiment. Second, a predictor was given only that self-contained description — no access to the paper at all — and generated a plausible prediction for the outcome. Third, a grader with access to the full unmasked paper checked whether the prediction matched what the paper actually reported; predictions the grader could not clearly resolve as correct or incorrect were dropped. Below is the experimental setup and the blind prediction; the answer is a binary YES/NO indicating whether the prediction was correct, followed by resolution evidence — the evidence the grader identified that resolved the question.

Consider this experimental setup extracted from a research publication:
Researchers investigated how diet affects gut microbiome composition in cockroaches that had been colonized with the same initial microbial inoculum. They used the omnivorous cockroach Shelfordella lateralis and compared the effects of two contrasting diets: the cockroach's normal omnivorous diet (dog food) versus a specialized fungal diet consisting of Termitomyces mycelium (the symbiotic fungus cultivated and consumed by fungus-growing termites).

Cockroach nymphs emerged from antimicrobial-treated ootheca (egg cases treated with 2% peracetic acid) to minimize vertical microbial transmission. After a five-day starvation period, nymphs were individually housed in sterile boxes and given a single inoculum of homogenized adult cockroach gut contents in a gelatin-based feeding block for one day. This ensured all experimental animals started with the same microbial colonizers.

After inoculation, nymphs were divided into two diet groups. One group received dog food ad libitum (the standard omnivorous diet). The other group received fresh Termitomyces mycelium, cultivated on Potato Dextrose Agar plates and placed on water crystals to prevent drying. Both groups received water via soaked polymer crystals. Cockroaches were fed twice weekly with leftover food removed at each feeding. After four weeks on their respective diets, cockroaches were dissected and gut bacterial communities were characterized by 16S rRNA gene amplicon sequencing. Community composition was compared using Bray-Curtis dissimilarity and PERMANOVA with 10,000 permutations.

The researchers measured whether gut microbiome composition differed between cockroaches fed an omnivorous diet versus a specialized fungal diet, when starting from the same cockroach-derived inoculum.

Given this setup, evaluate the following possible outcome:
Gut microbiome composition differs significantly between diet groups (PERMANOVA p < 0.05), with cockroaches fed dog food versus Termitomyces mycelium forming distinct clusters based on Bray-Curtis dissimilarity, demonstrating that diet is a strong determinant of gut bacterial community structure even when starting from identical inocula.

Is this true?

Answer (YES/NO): YES